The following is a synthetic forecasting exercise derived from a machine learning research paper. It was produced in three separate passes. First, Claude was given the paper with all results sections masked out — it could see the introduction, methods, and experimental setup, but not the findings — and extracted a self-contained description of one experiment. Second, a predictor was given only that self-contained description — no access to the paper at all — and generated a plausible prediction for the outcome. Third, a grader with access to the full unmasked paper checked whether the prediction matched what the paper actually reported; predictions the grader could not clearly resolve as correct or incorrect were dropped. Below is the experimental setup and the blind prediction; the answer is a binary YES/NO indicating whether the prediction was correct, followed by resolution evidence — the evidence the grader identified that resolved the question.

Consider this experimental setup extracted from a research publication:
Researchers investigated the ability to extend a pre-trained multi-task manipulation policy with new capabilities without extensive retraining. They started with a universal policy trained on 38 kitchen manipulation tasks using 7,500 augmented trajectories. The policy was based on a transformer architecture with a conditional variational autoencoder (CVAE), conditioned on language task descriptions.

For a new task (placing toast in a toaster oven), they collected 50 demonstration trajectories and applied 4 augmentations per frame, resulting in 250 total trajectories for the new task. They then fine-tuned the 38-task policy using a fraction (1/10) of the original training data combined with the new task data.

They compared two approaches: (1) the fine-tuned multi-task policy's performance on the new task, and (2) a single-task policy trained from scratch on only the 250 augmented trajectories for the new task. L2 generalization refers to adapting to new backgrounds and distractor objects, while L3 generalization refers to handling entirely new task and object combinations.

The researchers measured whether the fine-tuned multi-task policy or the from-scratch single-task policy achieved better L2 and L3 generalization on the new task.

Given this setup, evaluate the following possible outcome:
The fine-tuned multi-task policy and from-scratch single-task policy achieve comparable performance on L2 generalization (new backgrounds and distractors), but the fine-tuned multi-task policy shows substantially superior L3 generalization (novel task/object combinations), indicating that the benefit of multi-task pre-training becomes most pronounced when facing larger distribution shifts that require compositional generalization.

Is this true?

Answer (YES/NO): NO